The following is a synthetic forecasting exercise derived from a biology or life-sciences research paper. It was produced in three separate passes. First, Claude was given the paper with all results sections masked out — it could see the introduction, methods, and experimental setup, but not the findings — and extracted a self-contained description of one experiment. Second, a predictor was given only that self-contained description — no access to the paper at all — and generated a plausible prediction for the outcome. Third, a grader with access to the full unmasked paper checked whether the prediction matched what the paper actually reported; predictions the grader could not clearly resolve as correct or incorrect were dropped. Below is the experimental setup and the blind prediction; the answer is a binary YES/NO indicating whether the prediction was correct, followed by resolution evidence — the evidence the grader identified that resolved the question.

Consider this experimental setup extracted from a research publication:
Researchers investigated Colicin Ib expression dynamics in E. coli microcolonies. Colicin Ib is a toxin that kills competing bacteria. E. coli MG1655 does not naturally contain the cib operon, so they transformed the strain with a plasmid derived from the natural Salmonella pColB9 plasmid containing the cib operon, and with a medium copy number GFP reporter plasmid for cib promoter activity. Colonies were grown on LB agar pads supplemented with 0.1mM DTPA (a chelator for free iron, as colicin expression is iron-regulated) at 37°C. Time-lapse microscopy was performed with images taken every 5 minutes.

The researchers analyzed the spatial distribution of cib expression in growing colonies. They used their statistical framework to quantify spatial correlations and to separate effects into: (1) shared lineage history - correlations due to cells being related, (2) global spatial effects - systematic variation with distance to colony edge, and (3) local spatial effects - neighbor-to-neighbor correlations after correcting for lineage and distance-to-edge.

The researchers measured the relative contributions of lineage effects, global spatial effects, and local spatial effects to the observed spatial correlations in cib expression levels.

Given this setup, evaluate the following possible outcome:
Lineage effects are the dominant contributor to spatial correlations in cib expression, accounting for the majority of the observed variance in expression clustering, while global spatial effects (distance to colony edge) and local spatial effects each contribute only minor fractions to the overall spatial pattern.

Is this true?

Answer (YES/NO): YES